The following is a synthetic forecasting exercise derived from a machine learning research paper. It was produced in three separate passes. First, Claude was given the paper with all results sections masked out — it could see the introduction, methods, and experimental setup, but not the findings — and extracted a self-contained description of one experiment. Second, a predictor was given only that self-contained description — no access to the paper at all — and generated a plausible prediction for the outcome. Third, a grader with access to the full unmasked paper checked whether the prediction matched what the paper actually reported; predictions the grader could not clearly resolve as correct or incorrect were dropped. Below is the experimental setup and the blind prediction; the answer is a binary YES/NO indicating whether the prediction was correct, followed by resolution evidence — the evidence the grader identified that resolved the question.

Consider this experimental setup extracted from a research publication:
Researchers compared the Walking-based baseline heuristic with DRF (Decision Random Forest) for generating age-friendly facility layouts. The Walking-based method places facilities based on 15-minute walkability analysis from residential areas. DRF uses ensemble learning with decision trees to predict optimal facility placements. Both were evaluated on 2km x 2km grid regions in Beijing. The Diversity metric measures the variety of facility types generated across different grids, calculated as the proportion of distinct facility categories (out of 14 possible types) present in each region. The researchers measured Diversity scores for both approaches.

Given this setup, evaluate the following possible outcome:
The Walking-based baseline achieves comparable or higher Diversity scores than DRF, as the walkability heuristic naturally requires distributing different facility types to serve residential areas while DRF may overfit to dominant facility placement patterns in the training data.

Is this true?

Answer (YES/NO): NO